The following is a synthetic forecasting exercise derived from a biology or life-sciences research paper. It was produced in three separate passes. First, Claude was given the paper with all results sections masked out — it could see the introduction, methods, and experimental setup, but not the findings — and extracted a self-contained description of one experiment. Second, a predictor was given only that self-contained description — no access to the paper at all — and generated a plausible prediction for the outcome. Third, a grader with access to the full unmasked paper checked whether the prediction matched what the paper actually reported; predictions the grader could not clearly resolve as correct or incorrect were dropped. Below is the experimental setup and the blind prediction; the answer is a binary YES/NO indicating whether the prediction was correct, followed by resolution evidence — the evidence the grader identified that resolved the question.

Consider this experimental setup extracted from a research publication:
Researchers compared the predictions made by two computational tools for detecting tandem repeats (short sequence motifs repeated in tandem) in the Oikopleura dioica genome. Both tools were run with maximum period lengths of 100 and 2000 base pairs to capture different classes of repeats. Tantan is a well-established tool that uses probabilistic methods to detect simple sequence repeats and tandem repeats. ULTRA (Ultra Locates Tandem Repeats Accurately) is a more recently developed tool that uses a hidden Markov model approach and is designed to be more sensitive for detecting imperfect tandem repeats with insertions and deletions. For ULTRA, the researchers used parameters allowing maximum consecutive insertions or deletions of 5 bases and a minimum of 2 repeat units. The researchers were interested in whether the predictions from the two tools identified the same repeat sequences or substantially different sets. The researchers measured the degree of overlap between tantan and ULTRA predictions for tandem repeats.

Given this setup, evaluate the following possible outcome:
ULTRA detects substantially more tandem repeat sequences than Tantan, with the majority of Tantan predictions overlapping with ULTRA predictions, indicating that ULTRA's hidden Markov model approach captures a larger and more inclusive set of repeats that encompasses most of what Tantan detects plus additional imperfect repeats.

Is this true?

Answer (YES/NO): YES